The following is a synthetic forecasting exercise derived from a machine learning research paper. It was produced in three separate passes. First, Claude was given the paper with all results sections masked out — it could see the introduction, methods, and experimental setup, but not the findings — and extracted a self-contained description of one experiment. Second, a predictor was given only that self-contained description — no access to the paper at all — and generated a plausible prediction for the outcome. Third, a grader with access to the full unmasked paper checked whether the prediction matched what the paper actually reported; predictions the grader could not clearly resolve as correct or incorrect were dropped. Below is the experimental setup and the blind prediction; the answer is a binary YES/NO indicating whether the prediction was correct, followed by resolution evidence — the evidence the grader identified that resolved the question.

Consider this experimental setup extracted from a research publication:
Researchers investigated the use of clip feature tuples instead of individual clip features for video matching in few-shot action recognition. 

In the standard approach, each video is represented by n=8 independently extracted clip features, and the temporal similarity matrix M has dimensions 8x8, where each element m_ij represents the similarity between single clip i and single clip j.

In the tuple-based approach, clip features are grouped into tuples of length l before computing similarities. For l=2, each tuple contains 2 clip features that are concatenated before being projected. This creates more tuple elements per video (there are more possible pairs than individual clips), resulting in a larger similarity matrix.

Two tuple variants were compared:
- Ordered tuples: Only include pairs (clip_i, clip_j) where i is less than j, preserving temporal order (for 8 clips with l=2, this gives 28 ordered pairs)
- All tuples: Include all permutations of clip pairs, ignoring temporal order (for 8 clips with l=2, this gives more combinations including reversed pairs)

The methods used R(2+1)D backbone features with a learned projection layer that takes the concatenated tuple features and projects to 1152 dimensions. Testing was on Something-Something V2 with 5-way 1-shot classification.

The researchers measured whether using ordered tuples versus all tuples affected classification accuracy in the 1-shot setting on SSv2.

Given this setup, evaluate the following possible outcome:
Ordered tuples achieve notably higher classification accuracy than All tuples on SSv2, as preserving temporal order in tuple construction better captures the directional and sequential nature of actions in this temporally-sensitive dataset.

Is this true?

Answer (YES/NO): YES